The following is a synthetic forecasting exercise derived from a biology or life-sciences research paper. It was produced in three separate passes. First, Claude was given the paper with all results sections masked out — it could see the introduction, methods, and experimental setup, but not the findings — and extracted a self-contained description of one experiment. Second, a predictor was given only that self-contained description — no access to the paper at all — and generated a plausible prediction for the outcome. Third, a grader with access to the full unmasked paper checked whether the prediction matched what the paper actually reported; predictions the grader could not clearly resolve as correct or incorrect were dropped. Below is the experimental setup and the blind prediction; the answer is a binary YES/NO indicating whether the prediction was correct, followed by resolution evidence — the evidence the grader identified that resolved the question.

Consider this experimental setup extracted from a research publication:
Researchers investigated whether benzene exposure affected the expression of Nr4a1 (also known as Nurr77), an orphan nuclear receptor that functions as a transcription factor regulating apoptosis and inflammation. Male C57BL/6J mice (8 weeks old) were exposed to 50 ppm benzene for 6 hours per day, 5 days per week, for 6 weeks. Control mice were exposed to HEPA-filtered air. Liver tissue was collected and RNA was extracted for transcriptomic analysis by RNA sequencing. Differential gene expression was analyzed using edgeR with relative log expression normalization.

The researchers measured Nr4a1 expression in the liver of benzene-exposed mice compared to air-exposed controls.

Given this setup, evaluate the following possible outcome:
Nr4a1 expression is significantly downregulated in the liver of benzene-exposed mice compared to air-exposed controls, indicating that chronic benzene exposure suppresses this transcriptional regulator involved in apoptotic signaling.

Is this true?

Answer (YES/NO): NO